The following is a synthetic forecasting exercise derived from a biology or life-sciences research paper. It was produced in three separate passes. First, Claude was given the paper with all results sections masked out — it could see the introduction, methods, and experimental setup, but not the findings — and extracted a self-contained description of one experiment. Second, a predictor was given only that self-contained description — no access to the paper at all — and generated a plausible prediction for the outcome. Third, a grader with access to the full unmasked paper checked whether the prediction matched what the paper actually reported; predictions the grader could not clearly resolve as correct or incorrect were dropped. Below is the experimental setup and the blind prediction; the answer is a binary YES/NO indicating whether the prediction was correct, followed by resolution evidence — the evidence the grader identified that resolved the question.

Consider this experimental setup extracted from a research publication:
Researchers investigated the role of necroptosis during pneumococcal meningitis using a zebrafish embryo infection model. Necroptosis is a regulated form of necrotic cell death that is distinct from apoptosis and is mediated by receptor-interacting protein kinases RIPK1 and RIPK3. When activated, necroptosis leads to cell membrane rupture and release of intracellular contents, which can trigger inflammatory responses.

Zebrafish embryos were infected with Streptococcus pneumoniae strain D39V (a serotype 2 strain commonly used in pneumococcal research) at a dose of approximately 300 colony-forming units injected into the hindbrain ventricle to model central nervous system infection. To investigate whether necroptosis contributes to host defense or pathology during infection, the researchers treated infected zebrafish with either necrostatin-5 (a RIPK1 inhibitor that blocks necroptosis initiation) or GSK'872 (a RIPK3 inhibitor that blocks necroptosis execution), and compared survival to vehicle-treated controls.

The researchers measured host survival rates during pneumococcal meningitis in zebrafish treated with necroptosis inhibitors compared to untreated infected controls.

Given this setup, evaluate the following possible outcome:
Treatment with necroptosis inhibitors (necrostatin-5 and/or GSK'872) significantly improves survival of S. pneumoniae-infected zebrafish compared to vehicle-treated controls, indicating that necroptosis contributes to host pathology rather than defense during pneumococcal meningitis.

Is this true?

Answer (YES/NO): NO